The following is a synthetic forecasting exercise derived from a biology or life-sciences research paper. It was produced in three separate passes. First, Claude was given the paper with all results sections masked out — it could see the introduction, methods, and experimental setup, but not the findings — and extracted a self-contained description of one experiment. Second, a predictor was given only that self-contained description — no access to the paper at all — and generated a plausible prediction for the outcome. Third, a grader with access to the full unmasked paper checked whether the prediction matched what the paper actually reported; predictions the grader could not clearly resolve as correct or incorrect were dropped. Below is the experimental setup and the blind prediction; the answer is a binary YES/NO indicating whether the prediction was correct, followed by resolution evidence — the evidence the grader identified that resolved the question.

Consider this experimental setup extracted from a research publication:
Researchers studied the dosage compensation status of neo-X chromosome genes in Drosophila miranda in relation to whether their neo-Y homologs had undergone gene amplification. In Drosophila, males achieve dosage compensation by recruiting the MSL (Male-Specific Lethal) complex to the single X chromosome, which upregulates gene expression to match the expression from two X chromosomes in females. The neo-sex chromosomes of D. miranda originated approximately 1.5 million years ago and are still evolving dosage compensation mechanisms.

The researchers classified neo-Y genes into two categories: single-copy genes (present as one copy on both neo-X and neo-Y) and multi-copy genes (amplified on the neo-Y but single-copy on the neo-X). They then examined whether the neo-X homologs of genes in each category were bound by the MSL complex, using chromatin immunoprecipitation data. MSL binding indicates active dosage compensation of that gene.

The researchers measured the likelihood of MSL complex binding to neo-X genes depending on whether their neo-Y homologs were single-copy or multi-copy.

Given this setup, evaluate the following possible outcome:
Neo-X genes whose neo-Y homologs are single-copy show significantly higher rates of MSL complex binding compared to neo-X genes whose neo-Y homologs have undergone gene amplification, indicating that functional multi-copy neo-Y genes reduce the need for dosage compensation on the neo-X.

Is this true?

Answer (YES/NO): YES